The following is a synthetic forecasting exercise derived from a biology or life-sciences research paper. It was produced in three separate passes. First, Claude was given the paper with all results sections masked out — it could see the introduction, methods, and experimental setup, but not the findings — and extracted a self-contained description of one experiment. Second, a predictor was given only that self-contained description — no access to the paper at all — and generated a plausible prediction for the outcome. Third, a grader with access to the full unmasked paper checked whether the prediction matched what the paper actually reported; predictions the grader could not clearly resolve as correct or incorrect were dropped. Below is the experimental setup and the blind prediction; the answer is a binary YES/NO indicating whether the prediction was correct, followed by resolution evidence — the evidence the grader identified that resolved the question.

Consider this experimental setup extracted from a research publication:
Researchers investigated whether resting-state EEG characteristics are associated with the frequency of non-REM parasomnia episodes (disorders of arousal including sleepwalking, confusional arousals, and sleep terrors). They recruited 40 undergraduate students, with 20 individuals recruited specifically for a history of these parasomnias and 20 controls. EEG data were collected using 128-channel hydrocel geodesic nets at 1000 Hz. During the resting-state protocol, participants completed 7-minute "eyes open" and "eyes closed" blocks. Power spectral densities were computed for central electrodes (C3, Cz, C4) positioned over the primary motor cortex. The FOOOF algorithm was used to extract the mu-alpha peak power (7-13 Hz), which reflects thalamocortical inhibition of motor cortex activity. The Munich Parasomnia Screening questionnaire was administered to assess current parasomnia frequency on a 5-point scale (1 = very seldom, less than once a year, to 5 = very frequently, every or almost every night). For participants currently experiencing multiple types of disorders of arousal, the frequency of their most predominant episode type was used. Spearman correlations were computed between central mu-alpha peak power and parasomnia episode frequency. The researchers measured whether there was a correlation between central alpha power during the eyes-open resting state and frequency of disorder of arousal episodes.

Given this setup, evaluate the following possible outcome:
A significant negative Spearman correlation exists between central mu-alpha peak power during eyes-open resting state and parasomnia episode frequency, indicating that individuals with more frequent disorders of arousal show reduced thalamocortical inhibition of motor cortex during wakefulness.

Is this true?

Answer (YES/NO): YES